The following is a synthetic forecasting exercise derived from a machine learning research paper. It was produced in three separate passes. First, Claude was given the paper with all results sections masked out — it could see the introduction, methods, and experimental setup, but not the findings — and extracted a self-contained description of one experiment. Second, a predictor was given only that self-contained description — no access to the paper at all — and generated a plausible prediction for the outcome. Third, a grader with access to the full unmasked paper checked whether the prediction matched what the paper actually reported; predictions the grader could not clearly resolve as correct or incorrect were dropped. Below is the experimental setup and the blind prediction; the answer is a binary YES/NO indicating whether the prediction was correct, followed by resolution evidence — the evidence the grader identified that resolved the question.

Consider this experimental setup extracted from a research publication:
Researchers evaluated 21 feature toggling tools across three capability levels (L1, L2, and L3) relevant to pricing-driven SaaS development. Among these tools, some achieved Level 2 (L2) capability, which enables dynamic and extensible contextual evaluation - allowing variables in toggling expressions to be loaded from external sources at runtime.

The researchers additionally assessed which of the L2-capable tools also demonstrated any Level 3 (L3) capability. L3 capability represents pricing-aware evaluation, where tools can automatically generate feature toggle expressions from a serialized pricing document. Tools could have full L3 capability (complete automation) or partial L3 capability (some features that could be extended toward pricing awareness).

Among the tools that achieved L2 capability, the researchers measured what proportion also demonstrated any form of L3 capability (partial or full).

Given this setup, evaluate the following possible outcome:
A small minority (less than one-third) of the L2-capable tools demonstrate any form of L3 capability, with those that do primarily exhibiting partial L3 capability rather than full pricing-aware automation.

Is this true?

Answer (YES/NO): NO